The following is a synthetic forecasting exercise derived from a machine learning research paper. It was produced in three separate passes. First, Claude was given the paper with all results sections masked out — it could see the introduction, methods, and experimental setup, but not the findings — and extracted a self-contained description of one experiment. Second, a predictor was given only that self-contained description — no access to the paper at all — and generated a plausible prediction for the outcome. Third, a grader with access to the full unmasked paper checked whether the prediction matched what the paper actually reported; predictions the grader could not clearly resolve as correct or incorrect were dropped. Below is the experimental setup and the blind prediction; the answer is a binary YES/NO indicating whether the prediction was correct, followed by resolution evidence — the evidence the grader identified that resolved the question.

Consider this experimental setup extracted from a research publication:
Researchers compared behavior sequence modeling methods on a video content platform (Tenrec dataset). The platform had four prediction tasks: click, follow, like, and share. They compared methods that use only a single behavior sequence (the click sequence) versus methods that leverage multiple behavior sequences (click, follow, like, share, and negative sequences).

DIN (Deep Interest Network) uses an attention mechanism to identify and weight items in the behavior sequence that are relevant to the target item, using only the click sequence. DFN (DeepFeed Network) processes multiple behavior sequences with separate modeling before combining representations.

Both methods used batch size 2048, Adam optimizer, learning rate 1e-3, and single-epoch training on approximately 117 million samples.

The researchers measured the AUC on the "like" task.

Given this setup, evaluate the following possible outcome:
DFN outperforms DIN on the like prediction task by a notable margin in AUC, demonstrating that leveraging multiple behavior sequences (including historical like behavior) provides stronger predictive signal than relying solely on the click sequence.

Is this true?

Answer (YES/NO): YES